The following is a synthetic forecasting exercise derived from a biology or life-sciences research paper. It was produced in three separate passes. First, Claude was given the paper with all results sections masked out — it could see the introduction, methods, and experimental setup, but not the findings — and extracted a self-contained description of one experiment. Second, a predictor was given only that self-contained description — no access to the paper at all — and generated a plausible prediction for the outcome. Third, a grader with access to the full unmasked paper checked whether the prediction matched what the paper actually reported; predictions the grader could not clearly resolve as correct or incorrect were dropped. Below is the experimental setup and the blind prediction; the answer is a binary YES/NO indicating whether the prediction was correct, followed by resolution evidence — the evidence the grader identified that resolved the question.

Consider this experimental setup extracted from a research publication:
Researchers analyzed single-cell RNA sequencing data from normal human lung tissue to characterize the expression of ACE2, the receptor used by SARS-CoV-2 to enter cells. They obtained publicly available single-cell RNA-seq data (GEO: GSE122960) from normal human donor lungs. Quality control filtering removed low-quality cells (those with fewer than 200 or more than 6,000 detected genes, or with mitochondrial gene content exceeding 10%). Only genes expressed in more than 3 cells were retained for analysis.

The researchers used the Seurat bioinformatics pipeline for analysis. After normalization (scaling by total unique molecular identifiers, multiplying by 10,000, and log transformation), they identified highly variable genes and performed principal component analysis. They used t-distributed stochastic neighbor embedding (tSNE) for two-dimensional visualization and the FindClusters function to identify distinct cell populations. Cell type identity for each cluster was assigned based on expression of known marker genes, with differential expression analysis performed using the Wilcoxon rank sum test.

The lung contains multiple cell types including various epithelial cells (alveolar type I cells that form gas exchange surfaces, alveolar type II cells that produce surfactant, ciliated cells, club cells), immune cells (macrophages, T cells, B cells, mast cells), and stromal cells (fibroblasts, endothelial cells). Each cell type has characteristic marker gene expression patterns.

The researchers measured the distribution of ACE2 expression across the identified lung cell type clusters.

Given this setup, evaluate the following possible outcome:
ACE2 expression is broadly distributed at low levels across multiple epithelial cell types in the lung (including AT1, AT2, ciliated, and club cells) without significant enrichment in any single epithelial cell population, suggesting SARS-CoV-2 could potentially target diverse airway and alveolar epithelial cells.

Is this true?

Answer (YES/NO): NO